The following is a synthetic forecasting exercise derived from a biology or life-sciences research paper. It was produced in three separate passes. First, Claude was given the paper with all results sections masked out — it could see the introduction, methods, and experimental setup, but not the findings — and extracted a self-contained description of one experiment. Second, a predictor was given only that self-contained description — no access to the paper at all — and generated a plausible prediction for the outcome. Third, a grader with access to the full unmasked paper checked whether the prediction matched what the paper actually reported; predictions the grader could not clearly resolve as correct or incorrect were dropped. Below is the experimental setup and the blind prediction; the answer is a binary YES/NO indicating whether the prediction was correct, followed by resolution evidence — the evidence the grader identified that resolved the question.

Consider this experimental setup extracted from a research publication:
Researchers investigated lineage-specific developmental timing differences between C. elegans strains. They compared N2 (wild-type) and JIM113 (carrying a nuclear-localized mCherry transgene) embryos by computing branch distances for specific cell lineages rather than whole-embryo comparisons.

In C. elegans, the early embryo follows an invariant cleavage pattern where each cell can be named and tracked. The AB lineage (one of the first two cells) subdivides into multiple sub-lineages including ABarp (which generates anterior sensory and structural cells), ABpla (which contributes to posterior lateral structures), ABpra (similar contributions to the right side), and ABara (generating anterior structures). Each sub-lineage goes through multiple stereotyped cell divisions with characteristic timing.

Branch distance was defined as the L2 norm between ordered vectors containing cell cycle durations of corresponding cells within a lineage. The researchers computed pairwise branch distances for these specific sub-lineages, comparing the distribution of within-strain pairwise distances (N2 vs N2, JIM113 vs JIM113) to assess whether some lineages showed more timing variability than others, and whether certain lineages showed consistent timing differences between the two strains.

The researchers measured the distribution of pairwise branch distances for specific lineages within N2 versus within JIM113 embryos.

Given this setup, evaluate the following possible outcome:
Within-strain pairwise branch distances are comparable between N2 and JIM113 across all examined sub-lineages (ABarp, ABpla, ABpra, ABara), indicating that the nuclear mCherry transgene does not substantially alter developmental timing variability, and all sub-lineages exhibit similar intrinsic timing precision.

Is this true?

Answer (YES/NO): NO